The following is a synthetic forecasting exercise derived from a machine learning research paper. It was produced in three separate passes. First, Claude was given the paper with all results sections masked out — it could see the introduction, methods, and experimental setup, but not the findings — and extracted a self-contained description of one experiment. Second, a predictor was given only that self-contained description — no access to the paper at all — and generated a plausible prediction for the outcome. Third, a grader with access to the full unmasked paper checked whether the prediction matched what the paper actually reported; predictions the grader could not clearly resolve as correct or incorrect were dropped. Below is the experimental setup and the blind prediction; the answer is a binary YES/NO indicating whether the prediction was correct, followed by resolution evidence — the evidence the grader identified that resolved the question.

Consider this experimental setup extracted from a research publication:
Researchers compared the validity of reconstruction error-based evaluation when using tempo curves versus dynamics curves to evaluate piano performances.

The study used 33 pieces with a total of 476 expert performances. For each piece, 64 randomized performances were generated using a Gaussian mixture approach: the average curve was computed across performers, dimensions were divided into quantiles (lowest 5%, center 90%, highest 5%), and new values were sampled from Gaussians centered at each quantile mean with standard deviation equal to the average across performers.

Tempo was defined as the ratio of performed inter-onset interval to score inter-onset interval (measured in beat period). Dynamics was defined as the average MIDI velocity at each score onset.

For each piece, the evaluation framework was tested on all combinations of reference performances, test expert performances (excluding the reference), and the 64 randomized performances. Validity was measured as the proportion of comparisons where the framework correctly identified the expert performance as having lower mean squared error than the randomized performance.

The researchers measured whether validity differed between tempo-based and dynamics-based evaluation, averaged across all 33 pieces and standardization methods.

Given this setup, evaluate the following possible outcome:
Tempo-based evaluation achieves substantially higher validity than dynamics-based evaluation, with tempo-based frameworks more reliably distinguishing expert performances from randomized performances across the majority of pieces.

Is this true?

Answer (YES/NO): NO